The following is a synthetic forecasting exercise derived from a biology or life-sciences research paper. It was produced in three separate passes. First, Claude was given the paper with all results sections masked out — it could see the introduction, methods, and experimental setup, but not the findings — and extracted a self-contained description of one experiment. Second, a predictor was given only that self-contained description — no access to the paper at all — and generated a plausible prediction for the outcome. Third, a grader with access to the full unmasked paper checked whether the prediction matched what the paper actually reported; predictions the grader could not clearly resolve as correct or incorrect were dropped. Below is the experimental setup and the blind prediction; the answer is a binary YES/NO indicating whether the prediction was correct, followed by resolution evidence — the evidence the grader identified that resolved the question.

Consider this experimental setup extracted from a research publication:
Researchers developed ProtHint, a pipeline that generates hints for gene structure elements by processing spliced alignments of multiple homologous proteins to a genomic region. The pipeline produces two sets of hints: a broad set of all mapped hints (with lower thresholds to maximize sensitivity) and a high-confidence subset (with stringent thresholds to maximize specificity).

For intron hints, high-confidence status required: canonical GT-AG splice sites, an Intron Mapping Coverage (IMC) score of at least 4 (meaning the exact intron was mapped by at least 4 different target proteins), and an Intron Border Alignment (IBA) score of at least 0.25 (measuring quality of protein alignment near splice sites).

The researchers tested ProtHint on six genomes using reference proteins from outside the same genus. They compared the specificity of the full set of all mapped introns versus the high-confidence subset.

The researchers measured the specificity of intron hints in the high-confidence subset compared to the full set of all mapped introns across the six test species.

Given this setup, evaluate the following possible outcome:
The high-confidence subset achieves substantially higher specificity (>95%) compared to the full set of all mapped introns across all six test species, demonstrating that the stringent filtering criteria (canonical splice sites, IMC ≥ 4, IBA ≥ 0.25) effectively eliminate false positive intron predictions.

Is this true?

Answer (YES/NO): YES